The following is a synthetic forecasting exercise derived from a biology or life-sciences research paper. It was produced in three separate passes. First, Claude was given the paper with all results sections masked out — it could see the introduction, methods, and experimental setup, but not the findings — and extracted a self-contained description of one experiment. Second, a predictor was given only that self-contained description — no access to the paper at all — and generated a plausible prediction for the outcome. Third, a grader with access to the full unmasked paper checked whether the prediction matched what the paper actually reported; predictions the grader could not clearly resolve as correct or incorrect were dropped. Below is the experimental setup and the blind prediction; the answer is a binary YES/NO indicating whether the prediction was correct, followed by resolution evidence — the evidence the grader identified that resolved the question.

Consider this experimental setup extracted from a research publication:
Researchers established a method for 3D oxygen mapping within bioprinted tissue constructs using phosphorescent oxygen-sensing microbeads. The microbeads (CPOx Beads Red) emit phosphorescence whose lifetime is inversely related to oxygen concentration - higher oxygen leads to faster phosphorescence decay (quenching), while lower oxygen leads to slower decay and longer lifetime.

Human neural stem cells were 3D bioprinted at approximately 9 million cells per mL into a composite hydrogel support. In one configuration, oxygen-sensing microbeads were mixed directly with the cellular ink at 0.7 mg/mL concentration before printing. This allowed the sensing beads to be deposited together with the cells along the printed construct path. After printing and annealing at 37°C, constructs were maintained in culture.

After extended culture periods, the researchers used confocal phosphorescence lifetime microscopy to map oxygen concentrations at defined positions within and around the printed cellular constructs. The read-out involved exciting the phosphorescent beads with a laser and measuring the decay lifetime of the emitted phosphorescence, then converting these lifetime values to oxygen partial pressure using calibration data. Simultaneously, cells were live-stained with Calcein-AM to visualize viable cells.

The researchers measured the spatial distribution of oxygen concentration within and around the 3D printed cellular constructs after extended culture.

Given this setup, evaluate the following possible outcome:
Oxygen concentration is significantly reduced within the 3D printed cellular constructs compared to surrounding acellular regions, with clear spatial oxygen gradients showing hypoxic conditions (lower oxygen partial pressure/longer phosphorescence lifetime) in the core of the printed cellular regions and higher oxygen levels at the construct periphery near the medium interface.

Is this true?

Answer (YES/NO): YES